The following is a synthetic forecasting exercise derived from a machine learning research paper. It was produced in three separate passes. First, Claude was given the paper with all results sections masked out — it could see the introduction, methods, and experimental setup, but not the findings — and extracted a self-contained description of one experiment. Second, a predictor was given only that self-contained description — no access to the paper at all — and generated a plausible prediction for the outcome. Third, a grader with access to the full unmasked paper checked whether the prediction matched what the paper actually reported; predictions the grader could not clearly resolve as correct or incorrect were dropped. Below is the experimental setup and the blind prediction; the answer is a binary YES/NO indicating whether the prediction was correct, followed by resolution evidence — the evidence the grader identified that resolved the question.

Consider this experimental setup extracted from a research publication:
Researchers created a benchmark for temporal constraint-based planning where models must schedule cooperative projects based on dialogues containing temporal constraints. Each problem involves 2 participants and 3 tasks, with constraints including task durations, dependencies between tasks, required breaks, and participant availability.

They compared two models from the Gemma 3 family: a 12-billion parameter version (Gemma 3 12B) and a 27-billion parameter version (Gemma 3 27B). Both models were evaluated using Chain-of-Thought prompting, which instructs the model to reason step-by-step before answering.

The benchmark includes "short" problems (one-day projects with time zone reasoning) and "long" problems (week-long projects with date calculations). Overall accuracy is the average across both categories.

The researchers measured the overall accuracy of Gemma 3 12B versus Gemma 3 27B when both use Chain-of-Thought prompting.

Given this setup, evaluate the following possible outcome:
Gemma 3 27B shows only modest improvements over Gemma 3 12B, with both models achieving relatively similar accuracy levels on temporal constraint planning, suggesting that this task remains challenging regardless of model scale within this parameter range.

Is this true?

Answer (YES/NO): NO